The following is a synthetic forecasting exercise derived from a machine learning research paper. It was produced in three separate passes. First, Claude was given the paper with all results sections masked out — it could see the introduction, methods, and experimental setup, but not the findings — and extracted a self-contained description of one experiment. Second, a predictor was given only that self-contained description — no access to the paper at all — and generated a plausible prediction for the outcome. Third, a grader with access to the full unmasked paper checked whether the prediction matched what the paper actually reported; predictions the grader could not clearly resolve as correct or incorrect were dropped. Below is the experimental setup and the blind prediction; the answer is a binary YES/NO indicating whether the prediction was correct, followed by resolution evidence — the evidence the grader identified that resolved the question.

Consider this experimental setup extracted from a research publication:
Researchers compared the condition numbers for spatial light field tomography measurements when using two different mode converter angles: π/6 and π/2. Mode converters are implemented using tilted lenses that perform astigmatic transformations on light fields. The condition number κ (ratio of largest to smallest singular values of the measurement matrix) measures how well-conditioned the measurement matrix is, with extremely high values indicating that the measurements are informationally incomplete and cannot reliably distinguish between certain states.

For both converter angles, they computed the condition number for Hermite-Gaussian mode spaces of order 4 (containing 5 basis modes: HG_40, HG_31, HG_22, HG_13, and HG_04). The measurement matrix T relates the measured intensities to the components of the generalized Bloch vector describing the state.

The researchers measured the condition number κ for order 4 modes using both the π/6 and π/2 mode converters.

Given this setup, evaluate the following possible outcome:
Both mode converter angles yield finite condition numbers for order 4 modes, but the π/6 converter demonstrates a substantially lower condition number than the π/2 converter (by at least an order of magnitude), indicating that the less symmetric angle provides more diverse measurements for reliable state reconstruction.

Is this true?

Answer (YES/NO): NO